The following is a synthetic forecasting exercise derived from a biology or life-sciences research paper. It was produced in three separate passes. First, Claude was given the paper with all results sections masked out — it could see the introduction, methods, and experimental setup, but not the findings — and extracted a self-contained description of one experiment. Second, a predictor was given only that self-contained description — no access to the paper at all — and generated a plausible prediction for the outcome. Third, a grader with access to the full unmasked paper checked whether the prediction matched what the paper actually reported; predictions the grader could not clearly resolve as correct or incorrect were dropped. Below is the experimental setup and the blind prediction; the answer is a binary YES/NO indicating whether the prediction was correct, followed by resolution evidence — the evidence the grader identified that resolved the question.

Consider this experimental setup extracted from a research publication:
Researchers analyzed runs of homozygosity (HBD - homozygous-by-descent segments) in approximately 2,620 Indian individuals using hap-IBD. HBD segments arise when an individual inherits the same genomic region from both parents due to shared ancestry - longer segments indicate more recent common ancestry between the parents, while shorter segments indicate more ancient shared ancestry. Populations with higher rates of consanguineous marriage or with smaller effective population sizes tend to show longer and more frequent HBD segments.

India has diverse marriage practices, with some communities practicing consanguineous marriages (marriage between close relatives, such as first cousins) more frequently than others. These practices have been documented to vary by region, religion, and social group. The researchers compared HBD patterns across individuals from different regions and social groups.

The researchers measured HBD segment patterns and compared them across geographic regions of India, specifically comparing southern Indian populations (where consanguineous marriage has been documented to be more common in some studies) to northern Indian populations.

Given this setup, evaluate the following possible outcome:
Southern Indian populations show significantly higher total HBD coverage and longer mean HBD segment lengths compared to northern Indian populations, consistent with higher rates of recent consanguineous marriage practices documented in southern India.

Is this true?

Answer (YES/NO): NO